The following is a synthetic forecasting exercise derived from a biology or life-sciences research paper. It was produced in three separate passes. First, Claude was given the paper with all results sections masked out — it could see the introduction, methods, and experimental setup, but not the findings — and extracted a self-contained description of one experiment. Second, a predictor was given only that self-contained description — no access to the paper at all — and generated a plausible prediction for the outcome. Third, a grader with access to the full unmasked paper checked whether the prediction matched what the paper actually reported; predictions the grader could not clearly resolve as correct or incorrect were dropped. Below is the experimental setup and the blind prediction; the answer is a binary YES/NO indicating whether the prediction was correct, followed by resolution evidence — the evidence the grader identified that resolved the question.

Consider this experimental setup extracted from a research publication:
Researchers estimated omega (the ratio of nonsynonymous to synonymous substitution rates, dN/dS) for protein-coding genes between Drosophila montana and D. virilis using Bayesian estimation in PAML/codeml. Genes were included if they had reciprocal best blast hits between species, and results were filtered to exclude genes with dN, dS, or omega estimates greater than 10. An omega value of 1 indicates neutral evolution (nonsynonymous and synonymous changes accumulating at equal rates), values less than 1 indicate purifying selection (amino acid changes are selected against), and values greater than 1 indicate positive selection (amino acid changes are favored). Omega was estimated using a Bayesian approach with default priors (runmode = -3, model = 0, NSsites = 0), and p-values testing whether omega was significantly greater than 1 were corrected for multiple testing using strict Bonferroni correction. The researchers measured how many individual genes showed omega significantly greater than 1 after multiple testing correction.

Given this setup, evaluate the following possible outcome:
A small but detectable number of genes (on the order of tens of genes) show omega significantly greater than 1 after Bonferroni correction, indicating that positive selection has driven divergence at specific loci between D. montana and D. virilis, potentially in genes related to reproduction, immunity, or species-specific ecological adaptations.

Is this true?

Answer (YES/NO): NO